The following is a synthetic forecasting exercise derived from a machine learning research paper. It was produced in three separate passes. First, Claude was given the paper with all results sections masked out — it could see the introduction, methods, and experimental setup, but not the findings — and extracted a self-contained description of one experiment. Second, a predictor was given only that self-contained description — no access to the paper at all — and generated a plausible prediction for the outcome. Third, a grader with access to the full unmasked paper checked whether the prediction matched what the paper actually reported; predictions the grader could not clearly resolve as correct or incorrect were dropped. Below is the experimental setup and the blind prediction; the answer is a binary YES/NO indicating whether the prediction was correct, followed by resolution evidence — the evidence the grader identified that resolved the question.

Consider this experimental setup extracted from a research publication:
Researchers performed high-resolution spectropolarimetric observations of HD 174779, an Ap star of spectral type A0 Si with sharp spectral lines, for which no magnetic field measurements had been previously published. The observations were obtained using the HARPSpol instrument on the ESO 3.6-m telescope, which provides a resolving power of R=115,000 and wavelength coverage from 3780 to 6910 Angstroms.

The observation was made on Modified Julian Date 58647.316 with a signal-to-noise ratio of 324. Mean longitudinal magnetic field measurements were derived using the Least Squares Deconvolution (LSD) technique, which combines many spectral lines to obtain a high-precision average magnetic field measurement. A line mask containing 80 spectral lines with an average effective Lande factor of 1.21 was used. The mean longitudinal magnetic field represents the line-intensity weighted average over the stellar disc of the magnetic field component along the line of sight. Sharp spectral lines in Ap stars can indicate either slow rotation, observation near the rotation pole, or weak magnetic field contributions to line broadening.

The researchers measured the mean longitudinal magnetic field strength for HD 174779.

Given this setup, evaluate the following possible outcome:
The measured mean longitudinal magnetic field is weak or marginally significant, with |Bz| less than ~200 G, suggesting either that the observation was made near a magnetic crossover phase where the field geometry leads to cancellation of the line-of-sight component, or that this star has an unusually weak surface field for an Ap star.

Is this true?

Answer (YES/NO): YES